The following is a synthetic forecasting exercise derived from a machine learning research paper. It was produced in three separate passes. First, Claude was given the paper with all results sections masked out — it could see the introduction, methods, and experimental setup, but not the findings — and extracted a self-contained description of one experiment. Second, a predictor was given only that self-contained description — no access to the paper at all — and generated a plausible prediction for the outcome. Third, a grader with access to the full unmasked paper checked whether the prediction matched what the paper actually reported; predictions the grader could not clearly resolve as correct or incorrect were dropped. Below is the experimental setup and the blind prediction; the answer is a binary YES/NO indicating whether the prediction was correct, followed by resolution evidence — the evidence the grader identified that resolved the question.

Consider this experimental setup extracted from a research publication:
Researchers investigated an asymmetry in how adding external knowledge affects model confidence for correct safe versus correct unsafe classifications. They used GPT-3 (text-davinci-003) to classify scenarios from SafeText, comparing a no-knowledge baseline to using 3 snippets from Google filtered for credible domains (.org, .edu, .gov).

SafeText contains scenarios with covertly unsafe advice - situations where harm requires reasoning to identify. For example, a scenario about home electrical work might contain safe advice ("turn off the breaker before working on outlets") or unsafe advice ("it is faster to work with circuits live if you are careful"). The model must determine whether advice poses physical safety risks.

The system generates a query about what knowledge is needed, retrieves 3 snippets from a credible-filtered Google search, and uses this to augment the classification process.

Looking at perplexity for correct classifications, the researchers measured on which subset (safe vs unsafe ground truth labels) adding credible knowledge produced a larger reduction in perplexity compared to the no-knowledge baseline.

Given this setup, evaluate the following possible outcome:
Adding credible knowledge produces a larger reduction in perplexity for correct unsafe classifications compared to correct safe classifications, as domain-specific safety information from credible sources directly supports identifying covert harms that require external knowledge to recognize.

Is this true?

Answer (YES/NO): NO